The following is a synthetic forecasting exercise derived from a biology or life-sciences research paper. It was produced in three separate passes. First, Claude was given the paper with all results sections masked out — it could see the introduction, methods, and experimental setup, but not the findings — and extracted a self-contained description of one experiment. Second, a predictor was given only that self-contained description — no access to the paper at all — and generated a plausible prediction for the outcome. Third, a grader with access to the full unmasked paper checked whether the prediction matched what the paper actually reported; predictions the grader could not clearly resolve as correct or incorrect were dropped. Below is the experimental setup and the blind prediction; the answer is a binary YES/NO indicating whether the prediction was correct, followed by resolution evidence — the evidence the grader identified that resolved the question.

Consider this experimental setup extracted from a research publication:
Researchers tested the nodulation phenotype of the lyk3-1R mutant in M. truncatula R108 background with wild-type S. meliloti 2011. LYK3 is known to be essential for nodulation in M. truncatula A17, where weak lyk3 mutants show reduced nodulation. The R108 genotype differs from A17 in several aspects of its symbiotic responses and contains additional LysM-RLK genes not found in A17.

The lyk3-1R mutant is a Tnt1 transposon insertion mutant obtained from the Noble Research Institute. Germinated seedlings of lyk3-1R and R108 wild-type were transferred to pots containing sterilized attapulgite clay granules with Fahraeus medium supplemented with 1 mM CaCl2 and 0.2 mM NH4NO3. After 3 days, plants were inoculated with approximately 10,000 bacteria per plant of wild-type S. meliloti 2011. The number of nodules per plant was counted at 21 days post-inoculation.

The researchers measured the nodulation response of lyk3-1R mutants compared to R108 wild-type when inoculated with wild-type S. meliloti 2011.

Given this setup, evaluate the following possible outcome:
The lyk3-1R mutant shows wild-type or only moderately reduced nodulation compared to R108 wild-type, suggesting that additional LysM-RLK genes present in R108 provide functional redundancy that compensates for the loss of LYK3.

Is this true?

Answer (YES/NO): YES